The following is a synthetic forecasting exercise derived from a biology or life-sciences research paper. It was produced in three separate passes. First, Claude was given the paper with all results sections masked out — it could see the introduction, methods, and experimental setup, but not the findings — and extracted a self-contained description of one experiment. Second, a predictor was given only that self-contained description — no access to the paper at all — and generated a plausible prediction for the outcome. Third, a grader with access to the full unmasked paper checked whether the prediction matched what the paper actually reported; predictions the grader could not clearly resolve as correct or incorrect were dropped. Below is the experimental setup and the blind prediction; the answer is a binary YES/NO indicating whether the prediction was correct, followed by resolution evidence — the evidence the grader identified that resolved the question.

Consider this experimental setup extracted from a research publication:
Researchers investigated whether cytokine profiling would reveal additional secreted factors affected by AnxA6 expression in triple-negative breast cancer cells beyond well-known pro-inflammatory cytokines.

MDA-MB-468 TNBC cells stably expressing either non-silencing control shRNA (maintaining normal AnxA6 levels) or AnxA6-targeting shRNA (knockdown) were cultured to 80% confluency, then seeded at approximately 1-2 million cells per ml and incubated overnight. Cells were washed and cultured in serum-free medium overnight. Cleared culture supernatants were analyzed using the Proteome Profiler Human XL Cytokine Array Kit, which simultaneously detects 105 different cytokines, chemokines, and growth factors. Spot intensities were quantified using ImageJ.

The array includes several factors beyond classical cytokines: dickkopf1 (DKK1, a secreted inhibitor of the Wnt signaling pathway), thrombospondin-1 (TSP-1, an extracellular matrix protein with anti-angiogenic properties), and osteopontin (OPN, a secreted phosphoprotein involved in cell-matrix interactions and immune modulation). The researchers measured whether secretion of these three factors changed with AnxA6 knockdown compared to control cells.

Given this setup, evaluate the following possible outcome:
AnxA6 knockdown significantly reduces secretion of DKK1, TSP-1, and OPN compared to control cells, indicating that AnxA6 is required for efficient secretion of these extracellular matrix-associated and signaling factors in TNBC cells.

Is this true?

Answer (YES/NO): YES